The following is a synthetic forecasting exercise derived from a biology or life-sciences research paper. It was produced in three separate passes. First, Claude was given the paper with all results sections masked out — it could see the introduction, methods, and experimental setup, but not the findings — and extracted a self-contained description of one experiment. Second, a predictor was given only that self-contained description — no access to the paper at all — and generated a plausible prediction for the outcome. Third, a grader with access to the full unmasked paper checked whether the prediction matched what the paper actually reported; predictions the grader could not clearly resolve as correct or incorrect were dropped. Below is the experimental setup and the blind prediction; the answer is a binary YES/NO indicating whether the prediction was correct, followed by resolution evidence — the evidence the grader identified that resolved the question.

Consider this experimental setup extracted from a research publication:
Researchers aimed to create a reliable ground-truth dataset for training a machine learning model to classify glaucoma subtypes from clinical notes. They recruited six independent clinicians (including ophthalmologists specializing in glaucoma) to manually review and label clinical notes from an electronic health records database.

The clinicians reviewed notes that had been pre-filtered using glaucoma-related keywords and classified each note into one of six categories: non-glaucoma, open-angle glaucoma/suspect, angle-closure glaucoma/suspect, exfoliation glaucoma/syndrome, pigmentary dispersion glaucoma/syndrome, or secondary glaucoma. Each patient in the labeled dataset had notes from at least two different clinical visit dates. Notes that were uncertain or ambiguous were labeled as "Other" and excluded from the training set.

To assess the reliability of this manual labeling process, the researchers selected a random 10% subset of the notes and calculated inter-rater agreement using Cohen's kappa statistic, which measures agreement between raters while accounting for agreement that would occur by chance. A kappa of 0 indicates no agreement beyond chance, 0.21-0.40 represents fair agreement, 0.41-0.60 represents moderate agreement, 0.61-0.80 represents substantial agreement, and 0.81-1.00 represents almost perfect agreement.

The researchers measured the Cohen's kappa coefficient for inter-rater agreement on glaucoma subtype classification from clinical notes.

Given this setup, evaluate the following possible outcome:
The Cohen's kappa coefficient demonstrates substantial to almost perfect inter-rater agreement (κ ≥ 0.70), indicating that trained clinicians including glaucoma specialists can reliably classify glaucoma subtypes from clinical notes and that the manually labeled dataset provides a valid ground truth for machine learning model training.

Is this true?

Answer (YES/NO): YES